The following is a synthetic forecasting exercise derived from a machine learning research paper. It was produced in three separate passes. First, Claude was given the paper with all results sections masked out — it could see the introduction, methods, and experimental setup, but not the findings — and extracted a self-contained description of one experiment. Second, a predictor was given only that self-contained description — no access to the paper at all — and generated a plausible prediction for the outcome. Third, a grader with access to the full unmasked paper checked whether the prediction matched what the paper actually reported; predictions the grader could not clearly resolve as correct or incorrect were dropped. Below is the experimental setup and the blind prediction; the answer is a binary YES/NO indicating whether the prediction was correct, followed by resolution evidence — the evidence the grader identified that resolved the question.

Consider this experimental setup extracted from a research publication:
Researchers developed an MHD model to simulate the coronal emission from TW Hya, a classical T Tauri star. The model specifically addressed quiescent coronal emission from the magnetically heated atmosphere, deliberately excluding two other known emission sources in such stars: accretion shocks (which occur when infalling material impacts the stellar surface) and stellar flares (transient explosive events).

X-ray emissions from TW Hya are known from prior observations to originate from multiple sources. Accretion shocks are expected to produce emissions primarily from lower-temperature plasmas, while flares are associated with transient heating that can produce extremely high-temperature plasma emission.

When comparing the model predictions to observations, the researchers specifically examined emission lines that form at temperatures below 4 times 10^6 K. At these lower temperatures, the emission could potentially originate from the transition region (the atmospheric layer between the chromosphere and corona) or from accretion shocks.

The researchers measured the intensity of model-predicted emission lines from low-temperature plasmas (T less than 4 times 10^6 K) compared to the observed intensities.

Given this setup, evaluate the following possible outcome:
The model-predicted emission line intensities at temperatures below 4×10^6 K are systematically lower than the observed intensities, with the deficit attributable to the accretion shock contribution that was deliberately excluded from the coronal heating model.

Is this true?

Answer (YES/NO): YES